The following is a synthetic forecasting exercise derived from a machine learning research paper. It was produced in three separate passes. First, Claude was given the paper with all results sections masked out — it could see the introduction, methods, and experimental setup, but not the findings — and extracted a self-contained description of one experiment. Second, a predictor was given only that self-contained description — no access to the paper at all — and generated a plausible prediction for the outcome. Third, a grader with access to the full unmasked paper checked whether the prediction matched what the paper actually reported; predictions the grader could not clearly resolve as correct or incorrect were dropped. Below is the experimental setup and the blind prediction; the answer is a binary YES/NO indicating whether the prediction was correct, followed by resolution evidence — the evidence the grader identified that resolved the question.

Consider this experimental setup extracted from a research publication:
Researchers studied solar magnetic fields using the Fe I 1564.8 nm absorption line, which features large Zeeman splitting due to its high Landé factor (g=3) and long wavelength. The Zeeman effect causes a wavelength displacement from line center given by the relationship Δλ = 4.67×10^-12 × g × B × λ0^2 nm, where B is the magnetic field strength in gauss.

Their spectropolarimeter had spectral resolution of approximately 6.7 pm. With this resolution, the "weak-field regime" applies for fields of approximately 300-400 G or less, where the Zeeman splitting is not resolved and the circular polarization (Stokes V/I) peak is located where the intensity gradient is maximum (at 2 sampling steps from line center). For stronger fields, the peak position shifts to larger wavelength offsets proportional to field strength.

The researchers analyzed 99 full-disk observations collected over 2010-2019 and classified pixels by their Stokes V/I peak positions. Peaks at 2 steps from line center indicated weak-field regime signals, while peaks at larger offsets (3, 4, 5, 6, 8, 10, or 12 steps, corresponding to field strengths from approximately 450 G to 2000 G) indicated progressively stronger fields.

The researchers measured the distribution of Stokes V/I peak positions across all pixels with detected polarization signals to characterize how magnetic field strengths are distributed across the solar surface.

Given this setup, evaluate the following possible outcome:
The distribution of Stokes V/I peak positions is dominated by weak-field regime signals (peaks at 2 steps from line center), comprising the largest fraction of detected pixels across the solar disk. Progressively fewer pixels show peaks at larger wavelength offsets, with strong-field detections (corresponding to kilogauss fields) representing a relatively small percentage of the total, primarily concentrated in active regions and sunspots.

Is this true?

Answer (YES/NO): YES